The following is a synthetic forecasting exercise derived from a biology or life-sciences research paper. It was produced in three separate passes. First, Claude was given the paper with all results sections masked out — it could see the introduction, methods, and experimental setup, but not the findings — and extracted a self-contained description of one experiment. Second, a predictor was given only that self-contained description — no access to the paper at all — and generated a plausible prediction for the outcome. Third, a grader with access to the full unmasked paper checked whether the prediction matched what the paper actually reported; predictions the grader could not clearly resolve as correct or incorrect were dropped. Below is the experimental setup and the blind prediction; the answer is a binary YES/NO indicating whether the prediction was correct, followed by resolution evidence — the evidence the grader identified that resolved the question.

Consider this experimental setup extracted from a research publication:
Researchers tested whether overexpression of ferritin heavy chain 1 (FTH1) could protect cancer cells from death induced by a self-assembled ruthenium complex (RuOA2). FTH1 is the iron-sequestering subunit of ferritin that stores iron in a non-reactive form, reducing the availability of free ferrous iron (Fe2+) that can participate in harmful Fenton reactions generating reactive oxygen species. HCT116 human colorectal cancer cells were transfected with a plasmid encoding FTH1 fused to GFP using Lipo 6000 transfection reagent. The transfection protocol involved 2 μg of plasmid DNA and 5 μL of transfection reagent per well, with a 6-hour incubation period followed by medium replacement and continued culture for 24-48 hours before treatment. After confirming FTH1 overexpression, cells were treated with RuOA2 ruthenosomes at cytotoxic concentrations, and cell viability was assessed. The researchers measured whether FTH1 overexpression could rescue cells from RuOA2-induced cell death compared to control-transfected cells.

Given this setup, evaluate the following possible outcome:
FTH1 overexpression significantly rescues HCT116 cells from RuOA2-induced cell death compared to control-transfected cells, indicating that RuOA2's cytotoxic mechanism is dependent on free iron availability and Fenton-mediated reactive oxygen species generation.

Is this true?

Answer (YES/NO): YES